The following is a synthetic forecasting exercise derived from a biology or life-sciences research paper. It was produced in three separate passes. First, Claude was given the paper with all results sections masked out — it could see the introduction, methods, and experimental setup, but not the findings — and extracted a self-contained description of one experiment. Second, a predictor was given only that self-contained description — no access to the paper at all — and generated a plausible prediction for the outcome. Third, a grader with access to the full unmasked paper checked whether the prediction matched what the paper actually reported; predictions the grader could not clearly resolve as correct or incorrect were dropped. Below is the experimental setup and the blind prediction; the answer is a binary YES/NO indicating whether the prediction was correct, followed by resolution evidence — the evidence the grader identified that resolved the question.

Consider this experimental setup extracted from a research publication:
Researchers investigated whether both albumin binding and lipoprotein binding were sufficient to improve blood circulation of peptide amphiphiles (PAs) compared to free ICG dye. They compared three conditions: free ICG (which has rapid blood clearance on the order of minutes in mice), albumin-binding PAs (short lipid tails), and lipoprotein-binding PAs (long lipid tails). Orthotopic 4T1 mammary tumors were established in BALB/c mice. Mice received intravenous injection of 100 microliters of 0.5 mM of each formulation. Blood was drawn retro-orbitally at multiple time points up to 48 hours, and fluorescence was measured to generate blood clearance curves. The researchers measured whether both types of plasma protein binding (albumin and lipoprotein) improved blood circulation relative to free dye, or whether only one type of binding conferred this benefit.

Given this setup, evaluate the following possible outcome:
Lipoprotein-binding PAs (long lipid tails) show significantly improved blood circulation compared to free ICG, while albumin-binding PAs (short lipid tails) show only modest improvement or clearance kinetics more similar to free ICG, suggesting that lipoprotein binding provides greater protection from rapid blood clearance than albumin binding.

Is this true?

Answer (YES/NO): NO